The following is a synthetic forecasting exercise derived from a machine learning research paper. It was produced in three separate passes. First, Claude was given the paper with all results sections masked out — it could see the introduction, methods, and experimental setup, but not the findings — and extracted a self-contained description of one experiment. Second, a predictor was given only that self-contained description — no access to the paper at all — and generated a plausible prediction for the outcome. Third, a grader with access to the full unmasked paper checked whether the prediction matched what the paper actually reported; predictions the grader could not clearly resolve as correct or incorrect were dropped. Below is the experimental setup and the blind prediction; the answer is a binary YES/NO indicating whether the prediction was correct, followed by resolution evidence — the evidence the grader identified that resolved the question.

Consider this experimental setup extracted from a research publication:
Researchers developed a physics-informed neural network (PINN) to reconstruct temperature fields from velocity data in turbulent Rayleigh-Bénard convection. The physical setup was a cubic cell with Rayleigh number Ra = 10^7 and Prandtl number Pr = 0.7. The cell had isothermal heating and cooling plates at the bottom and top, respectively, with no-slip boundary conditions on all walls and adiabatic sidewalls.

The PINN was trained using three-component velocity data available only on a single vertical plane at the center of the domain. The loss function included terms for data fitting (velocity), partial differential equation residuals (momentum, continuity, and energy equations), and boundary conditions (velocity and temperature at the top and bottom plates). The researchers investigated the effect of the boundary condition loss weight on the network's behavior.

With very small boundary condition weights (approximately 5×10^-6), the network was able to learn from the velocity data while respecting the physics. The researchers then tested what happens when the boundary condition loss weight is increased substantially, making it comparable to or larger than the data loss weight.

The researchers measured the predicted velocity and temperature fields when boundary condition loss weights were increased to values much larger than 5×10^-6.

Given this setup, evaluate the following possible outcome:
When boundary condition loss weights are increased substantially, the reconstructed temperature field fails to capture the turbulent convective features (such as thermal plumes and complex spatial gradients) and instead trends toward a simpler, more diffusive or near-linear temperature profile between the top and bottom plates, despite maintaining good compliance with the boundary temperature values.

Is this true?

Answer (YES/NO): YES